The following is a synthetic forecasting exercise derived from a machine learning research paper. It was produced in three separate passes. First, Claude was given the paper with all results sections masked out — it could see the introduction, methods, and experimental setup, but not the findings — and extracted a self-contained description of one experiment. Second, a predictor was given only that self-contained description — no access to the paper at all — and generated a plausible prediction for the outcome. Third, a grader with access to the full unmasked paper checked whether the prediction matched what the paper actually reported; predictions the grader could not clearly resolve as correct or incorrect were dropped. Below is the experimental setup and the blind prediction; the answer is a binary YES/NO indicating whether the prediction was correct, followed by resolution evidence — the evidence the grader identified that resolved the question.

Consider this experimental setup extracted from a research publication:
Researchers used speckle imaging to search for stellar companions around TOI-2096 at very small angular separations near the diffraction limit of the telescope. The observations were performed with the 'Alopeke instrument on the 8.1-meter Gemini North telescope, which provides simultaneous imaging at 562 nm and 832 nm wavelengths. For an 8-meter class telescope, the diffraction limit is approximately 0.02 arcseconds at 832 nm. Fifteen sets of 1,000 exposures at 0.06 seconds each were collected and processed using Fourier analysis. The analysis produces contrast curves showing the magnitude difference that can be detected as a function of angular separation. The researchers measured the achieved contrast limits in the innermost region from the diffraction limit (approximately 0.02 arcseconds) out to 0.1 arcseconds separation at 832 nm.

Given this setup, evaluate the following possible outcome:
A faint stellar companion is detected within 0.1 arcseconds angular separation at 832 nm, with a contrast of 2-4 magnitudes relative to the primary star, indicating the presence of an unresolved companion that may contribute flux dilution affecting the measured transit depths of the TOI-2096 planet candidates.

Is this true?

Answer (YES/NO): NO